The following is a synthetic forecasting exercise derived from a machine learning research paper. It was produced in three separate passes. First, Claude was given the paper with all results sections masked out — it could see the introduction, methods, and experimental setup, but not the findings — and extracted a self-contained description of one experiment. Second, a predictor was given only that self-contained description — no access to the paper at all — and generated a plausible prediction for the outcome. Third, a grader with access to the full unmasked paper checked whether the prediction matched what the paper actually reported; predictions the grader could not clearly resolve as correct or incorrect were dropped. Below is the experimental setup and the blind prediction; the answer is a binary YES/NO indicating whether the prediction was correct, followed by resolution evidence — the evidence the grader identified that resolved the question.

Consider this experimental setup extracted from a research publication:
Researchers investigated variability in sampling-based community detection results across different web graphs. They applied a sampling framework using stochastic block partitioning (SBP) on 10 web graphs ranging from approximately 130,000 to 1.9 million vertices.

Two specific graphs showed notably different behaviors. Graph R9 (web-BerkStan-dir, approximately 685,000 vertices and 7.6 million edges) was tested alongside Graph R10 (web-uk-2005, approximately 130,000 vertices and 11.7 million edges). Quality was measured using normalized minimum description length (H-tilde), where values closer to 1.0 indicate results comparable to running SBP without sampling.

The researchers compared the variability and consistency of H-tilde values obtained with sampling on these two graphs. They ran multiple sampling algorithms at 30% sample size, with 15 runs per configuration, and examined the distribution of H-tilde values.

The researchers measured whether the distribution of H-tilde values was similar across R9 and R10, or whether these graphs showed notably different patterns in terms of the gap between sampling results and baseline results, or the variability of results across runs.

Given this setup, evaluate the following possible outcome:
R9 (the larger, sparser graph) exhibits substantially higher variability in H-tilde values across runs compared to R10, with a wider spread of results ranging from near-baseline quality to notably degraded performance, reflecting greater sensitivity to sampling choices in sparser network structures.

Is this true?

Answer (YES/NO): NO